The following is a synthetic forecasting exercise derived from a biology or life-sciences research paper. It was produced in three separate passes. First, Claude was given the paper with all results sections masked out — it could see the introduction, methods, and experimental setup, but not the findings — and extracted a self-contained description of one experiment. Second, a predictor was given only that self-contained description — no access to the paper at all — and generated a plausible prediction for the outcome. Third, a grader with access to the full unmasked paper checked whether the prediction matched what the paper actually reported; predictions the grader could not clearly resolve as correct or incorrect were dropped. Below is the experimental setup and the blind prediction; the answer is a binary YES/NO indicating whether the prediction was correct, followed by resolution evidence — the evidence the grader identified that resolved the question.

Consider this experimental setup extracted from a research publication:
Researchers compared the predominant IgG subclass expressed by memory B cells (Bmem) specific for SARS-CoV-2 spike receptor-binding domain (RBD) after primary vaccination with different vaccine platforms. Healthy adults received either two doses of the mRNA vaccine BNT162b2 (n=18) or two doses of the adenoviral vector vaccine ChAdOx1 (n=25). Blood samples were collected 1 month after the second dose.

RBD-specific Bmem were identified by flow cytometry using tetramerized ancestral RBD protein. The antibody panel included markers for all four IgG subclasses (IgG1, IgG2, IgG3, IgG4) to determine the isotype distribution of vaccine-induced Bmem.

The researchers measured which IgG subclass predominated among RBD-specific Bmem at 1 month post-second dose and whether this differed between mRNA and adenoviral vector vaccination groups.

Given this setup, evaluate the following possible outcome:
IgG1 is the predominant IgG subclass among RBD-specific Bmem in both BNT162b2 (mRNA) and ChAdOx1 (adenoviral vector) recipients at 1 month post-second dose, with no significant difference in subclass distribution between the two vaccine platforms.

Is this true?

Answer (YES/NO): YES